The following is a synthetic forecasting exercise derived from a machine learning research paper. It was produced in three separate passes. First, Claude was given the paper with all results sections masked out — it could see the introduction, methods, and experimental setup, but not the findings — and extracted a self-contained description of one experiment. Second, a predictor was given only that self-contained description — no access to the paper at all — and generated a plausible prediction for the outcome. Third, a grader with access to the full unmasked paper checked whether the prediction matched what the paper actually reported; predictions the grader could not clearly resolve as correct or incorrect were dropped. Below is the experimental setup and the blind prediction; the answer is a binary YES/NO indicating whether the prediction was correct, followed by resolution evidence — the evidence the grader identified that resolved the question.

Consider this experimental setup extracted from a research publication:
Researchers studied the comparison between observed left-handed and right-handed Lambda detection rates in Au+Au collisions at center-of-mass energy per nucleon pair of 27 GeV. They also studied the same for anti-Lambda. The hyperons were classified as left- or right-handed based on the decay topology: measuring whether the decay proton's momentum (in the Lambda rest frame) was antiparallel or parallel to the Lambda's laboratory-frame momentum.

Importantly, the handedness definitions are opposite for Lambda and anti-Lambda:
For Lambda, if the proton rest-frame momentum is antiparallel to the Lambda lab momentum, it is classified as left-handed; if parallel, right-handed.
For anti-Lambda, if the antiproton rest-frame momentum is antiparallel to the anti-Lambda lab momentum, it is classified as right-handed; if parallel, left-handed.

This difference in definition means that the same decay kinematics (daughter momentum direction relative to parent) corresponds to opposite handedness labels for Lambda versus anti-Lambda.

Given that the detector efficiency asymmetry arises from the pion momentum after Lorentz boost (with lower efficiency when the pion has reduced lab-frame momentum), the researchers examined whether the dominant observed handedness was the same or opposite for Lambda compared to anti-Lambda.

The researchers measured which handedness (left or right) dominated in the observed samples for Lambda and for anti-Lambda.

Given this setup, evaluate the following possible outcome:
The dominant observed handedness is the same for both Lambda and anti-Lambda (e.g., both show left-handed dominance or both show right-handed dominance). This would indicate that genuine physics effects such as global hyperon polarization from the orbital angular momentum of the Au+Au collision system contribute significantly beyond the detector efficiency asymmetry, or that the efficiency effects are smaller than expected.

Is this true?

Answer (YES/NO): NO